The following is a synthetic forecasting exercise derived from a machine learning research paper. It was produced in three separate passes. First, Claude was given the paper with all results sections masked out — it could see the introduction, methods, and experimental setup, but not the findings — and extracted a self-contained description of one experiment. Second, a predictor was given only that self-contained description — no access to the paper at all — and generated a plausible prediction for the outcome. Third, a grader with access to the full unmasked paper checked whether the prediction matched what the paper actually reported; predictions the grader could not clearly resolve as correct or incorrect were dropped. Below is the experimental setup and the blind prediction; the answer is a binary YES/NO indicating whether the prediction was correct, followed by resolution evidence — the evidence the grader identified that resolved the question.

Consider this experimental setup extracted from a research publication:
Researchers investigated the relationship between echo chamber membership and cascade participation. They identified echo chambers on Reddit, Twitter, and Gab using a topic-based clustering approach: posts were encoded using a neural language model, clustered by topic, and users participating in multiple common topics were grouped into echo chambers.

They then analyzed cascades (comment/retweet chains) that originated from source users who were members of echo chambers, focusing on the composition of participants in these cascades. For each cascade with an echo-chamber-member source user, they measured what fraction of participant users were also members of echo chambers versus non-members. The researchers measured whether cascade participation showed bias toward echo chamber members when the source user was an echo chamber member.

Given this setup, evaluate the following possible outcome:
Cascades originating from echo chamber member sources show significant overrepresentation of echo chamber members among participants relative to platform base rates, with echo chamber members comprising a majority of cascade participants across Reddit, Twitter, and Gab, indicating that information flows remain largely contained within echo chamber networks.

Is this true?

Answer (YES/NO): YES